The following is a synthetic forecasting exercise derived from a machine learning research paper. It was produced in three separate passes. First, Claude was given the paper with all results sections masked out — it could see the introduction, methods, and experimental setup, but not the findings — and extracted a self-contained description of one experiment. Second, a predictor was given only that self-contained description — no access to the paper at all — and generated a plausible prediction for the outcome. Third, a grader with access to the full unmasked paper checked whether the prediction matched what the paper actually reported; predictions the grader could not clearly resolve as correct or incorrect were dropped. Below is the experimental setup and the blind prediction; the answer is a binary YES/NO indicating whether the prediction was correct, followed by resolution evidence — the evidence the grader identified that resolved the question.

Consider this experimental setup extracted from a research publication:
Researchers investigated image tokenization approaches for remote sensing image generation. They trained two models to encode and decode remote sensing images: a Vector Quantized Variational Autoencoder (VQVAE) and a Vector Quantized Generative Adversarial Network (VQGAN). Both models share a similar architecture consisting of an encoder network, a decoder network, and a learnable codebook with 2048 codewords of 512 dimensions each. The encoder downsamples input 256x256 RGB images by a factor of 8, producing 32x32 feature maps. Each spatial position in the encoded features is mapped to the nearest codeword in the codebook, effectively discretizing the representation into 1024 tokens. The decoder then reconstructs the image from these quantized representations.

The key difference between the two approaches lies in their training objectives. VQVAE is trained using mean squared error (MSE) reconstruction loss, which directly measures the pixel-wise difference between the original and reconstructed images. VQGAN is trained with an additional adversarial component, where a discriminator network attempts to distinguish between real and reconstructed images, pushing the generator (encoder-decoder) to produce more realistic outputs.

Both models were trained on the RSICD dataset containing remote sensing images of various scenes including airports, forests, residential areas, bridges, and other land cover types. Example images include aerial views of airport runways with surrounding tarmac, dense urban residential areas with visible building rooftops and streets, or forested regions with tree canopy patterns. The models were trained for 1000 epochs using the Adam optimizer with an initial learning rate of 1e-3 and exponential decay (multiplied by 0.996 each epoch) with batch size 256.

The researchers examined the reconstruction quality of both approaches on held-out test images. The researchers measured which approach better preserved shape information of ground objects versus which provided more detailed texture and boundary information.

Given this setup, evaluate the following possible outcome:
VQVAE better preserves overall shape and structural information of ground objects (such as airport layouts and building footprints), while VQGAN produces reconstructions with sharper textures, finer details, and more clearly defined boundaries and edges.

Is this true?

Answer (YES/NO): YES